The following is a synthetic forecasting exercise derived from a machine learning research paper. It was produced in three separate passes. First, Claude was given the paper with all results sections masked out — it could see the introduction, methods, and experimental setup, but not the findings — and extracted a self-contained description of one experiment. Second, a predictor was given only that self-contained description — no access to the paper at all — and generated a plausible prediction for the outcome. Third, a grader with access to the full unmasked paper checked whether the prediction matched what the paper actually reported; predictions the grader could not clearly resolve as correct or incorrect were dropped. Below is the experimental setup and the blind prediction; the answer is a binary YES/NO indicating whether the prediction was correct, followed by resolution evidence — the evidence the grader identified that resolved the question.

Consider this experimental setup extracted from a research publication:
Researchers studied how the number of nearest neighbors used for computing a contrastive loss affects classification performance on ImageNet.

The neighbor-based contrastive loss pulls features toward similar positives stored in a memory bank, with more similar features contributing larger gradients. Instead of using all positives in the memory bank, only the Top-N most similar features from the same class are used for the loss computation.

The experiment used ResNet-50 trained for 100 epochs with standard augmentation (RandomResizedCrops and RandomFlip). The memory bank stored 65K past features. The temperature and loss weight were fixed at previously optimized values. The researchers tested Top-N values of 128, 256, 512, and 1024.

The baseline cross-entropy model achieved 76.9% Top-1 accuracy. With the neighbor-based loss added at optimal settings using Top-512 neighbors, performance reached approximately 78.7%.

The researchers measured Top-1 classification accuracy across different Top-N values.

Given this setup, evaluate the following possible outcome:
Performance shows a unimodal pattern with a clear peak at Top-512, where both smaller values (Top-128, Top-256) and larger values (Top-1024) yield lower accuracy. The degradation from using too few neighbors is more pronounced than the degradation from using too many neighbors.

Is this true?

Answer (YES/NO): NO